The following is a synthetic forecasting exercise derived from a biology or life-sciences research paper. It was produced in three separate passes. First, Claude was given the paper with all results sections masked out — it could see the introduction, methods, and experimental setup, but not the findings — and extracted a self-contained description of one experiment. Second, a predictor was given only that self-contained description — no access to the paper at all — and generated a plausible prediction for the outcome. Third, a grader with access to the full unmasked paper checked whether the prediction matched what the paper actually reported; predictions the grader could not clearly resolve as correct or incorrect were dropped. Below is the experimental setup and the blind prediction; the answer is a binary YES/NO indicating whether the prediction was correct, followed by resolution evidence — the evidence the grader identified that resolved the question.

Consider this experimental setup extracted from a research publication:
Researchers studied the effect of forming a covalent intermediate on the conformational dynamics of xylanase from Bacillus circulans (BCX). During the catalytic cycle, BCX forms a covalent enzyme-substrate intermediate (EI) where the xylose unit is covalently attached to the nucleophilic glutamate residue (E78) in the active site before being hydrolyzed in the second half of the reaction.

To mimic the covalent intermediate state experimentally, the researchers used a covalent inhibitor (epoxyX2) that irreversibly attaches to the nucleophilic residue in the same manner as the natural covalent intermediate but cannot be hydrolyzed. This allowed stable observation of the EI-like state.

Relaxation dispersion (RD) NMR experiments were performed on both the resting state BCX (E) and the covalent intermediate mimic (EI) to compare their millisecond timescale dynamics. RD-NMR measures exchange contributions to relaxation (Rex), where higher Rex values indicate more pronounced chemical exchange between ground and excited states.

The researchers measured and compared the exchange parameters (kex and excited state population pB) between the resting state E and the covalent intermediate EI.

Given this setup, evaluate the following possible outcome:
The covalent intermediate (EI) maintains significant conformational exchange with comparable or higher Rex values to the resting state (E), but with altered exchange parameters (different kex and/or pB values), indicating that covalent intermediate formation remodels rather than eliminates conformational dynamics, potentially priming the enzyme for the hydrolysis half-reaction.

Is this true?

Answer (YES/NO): NO